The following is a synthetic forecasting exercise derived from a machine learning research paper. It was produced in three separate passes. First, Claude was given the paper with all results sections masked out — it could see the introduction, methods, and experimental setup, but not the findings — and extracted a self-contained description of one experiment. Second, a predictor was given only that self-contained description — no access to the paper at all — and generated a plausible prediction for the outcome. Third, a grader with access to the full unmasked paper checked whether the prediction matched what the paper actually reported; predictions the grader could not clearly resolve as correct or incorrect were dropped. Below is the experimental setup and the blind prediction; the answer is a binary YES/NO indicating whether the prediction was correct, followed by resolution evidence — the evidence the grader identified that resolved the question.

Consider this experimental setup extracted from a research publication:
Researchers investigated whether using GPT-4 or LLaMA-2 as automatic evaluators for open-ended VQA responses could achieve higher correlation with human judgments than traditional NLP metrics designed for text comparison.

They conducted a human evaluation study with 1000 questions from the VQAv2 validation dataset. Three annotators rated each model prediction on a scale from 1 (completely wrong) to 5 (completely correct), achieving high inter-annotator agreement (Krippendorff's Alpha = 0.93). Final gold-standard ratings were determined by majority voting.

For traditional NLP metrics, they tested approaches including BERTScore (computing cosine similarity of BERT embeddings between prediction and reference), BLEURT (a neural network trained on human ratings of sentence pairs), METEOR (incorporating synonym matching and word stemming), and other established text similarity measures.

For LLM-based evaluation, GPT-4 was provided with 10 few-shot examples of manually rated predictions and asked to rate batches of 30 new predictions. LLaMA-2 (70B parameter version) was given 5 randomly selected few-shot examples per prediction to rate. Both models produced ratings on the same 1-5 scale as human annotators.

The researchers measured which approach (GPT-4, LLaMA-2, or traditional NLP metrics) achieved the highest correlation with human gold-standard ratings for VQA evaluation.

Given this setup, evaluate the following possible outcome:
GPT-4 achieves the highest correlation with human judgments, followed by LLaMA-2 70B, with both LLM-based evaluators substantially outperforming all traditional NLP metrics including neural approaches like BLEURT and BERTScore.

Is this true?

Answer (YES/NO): YES